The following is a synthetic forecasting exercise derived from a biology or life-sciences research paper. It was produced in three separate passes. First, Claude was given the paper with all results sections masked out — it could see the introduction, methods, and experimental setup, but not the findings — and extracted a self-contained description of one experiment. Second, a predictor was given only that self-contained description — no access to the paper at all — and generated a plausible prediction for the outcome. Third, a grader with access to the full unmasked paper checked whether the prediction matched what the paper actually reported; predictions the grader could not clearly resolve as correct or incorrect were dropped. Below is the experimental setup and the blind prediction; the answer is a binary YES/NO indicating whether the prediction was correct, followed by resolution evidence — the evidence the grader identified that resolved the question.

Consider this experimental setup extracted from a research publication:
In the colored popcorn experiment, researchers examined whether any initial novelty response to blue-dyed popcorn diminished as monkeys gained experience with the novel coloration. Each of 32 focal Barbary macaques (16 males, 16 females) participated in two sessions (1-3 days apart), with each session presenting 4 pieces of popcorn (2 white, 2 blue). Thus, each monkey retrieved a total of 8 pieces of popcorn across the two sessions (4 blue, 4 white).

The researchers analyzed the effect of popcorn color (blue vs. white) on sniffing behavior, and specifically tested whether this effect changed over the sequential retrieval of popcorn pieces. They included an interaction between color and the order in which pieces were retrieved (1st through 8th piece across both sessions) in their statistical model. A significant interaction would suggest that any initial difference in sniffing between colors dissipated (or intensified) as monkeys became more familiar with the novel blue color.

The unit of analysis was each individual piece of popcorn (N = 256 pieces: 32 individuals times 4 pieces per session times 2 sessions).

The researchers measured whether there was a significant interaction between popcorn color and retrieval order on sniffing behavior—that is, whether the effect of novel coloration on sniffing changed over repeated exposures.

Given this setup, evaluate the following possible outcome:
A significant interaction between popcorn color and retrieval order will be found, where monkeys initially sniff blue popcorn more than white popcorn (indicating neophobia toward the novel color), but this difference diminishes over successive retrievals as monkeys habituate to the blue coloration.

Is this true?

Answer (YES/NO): NO